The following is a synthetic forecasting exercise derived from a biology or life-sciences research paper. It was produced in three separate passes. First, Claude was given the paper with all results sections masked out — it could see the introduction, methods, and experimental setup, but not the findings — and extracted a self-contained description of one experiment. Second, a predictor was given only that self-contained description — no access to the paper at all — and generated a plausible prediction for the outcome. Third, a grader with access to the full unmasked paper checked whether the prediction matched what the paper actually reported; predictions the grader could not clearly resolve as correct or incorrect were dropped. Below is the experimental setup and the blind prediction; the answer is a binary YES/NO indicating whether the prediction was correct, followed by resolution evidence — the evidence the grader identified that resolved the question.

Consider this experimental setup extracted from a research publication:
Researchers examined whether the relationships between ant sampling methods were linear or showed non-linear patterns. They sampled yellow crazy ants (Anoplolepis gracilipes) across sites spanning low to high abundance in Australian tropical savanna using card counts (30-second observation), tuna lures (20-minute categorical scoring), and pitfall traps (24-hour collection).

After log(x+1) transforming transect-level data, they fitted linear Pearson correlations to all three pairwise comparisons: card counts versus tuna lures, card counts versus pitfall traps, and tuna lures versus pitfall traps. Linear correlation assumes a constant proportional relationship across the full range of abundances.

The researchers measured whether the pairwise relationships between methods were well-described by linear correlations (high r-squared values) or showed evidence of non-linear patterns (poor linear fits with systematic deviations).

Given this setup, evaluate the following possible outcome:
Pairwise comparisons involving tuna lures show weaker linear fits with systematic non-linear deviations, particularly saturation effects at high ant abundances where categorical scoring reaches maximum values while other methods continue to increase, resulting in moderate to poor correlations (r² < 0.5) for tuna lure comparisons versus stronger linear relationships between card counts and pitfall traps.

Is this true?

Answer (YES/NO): NO